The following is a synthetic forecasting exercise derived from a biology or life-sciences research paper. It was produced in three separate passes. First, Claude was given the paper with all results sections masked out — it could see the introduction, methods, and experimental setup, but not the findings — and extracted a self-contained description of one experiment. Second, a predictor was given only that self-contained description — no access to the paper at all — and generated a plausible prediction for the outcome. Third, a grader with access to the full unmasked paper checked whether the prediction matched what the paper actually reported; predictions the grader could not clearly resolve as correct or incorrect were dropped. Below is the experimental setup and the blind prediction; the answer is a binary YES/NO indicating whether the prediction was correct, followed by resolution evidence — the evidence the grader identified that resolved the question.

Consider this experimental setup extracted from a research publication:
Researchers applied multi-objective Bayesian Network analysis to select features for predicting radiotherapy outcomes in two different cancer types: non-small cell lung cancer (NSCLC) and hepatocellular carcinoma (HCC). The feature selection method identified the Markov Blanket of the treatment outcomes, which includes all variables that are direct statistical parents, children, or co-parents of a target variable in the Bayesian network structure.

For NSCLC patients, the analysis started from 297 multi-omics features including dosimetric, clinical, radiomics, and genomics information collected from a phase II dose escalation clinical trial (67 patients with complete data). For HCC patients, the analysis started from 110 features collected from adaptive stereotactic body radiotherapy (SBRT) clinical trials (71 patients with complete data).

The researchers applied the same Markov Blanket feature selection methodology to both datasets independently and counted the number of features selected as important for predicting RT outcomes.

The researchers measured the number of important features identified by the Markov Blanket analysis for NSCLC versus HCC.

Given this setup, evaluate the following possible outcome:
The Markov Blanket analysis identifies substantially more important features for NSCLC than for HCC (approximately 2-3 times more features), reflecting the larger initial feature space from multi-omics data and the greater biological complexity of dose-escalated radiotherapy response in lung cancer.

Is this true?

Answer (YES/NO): NO